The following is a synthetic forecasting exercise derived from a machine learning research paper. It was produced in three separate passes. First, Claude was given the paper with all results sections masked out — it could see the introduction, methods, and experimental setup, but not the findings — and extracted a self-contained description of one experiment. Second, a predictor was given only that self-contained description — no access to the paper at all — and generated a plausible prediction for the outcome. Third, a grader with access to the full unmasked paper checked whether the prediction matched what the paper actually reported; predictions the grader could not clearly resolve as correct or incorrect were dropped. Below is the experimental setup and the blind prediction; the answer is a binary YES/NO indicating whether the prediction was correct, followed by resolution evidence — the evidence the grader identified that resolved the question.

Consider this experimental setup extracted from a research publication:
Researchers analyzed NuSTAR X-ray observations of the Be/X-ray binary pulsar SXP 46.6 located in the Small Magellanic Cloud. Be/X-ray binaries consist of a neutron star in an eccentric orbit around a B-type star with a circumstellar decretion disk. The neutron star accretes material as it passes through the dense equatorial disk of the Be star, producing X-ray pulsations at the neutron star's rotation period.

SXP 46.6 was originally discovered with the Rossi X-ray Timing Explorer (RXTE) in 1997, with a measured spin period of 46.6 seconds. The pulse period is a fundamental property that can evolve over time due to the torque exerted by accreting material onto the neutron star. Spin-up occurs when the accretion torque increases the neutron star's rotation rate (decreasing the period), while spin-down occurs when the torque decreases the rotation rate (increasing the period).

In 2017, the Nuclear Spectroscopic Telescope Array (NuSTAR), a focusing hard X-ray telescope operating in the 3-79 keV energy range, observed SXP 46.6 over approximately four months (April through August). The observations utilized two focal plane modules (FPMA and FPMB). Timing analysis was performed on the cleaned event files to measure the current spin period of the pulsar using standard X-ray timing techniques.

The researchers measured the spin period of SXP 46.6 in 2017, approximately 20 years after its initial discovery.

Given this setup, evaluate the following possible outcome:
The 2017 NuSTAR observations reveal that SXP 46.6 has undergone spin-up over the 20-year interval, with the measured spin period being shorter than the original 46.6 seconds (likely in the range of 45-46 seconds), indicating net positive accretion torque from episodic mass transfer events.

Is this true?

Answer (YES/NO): YES